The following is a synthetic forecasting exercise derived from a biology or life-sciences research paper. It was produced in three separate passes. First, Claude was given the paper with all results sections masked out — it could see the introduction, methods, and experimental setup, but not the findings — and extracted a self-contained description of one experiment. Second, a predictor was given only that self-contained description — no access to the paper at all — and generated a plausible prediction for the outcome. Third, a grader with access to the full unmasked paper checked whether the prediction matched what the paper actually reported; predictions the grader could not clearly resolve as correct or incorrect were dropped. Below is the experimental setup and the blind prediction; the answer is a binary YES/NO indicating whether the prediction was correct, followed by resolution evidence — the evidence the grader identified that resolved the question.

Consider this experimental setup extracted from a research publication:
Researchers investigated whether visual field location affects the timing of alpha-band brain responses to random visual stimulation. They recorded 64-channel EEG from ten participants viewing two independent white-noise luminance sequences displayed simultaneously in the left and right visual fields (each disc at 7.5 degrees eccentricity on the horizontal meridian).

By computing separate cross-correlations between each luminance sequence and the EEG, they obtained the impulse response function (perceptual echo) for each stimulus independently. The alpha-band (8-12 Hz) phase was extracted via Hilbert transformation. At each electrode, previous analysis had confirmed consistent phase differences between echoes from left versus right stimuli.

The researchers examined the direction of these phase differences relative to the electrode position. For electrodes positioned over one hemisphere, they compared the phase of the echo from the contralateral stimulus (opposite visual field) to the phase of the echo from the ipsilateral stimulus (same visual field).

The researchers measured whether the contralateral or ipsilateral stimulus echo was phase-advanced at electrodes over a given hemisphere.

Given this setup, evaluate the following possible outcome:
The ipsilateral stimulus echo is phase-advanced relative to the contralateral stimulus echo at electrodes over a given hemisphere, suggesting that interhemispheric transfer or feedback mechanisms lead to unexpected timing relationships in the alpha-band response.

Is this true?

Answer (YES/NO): NO